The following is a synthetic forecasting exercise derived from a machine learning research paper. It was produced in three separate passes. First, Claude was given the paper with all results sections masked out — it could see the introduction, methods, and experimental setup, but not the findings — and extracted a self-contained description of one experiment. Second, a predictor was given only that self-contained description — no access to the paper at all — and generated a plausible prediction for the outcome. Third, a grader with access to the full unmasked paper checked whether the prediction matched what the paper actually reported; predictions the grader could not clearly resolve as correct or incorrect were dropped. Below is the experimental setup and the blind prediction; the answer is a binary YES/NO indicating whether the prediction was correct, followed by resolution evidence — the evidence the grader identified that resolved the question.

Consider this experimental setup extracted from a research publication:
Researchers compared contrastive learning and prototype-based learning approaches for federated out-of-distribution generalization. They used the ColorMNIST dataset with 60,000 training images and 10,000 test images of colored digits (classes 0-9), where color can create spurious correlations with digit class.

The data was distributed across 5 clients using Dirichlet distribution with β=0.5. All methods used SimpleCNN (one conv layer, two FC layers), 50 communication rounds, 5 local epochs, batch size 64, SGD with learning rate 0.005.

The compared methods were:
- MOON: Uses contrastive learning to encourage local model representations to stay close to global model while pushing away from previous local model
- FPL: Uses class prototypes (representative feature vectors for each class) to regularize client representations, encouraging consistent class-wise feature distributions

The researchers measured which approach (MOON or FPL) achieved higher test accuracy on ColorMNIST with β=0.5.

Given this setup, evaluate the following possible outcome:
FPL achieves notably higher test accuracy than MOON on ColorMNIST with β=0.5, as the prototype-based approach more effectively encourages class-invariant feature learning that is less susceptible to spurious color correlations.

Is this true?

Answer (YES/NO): YES